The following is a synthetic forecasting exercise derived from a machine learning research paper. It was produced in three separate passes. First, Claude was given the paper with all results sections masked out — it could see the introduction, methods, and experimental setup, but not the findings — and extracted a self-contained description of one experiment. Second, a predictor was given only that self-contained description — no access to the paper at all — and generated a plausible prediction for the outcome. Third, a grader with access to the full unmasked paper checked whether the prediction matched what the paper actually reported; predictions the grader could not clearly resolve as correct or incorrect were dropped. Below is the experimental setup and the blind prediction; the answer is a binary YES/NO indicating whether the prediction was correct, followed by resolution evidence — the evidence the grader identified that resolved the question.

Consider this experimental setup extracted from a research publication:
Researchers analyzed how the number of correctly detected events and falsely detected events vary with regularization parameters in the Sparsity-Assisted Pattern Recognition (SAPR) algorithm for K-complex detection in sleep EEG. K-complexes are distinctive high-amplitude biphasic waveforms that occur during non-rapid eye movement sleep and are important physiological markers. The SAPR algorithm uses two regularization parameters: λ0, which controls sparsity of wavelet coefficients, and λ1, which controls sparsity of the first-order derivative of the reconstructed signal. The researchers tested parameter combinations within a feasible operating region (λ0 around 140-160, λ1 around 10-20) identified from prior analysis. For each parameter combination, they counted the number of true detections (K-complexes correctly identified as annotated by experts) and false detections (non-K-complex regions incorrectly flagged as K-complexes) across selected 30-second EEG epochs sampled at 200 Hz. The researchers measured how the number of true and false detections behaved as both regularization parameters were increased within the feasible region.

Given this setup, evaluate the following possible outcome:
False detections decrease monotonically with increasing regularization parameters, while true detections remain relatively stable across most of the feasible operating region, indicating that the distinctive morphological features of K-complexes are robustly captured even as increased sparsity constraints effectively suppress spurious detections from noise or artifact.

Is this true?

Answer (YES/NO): NO